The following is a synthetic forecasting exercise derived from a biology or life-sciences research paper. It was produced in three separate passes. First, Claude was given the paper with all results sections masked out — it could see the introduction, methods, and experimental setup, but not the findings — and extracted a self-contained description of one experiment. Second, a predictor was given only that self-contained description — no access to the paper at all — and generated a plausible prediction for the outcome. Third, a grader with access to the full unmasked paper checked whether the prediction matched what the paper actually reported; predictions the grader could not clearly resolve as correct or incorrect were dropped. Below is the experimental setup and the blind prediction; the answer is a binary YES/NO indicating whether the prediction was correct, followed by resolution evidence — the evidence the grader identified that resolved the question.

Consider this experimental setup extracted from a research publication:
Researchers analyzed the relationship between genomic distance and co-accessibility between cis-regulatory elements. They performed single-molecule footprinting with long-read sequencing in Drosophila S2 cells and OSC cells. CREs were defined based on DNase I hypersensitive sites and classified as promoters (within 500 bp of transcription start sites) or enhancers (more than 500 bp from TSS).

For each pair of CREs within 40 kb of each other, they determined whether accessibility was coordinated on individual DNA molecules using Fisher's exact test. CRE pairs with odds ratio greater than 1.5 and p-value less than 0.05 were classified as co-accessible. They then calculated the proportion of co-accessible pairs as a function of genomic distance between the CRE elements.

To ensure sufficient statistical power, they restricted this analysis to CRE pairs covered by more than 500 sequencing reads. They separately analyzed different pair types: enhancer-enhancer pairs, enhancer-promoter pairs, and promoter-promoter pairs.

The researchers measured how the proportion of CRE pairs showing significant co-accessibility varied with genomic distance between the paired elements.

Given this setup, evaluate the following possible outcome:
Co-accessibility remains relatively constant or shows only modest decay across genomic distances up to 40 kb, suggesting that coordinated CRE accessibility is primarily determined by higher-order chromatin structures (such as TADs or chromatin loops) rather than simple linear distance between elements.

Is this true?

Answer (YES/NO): NO